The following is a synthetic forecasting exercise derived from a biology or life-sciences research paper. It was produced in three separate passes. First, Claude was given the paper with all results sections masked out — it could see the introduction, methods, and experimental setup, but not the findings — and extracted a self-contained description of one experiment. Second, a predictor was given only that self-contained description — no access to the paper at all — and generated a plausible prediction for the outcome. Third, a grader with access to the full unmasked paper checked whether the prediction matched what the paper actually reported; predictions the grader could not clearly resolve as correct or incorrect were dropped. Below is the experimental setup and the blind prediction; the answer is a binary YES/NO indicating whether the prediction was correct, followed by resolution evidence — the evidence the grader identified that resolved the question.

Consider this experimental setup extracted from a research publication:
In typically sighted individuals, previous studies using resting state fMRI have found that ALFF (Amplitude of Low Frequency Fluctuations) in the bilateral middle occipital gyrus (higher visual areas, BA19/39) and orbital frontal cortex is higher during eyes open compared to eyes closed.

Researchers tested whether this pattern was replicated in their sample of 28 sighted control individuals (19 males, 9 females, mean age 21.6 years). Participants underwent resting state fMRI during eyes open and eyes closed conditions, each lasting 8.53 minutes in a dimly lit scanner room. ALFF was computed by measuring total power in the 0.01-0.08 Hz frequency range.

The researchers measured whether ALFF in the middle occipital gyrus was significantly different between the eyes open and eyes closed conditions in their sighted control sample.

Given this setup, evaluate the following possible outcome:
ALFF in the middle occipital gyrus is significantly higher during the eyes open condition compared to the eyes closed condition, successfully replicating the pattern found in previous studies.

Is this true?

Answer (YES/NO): YES